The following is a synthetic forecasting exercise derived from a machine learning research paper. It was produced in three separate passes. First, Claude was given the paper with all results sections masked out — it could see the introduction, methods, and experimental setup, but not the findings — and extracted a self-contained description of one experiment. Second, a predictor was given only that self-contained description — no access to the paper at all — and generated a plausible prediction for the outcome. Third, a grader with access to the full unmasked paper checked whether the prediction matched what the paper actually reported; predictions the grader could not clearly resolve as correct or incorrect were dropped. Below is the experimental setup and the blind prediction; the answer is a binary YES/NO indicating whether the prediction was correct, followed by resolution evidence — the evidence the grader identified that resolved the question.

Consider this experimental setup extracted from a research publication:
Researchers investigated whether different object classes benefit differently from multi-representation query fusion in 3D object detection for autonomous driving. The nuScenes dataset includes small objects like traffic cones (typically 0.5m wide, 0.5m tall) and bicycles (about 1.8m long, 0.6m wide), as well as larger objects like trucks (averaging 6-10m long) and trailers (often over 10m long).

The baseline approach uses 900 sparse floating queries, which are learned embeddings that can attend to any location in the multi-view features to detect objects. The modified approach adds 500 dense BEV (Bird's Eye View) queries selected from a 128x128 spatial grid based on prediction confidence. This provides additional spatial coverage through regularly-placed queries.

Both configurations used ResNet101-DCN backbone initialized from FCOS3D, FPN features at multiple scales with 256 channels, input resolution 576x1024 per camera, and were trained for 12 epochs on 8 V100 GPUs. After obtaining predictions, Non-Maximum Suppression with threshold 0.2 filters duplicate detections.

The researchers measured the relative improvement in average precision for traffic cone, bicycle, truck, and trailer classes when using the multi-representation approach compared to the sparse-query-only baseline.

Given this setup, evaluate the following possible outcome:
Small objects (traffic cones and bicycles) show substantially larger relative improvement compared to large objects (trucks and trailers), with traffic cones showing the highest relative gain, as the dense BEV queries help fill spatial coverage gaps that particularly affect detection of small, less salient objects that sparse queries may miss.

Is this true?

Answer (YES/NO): NO